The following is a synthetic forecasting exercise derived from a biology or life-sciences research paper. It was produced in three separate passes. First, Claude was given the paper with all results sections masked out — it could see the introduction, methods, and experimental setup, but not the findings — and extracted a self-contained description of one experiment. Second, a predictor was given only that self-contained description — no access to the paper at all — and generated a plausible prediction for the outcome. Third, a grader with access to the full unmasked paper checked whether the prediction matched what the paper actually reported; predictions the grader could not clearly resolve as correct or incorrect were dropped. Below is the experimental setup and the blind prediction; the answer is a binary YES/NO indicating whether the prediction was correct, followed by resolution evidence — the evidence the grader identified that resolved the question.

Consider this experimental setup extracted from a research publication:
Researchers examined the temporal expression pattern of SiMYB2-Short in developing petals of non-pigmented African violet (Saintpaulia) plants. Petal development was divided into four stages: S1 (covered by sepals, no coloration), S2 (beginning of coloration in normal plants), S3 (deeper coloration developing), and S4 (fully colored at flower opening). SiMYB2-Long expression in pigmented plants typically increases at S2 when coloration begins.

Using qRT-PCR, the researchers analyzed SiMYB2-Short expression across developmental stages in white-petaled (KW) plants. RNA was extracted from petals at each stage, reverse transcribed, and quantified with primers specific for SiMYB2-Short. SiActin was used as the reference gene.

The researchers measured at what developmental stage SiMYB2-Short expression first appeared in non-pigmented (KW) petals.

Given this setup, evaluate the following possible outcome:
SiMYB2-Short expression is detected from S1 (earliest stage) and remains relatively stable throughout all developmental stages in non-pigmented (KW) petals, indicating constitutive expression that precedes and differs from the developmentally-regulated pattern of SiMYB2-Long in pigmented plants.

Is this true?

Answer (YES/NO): YES